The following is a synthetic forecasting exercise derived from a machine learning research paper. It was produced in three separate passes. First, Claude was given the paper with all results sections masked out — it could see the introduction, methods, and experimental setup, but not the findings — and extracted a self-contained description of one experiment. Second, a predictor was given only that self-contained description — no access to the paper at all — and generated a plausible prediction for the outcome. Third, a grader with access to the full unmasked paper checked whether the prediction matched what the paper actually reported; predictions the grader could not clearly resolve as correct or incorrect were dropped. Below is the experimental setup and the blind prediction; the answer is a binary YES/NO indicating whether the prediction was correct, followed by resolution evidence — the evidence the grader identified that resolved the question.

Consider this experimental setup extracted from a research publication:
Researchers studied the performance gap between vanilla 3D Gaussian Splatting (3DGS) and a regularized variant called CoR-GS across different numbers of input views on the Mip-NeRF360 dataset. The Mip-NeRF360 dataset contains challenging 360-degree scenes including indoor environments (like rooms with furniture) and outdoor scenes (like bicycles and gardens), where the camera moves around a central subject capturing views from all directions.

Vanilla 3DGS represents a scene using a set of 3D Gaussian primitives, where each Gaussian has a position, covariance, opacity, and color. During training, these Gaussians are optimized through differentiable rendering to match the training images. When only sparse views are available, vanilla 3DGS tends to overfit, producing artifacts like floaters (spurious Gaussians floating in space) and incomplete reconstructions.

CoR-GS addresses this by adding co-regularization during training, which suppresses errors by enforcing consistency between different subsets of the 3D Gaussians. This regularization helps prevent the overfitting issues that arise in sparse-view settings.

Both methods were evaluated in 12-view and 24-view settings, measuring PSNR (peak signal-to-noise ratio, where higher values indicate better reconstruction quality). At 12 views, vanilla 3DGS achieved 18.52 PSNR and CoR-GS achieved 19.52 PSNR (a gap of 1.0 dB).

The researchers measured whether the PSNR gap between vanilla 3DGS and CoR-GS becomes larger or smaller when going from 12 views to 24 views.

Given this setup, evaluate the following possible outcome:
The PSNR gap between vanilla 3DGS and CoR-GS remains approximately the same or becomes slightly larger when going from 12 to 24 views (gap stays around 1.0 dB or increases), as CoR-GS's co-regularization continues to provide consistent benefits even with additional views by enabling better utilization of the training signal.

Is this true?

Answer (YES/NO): NO